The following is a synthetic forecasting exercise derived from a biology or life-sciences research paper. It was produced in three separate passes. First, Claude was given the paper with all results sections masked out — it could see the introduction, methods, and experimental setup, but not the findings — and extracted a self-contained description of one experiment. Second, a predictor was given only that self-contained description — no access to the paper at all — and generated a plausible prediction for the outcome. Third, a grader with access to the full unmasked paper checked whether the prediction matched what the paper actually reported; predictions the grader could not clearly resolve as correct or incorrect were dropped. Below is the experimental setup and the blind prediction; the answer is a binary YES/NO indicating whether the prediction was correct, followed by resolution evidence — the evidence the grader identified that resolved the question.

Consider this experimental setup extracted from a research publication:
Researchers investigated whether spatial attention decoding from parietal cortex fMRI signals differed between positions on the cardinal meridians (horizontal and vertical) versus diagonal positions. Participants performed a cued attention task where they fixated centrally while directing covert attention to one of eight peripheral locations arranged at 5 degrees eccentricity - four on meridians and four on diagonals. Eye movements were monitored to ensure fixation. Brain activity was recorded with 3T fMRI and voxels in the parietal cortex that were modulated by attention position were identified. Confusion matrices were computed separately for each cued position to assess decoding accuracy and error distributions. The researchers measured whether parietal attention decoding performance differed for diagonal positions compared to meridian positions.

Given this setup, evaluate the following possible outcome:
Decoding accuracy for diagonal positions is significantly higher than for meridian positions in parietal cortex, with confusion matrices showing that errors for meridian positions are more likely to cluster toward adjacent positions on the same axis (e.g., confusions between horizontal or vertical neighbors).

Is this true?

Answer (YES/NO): NO